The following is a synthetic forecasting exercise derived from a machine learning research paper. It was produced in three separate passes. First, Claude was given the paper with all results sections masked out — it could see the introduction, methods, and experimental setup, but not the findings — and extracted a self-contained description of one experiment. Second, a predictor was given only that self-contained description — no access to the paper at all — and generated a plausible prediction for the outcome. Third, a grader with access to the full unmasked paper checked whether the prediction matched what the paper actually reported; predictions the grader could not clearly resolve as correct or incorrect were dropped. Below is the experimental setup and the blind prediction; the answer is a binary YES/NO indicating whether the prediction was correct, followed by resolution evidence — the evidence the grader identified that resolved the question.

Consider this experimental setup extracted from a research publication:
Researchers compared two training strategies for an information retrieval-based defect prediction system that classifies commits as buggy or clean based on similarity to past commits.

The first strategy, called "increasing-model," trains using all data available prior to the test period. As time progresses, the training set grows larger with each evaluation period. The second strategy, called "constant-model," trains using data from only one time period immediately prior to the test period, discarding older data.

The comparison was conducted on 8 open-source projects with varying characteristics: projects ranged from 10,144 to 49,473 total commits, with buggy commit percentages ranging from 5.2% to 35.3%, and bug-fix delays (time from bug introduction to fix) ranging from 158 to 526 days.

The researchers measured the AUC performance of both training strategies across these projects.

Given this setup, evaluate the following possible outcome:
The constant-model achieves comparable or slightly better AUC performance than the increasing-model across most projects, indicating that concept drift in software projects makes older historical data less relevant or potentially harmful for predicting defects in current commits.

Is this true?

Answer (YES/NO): NO